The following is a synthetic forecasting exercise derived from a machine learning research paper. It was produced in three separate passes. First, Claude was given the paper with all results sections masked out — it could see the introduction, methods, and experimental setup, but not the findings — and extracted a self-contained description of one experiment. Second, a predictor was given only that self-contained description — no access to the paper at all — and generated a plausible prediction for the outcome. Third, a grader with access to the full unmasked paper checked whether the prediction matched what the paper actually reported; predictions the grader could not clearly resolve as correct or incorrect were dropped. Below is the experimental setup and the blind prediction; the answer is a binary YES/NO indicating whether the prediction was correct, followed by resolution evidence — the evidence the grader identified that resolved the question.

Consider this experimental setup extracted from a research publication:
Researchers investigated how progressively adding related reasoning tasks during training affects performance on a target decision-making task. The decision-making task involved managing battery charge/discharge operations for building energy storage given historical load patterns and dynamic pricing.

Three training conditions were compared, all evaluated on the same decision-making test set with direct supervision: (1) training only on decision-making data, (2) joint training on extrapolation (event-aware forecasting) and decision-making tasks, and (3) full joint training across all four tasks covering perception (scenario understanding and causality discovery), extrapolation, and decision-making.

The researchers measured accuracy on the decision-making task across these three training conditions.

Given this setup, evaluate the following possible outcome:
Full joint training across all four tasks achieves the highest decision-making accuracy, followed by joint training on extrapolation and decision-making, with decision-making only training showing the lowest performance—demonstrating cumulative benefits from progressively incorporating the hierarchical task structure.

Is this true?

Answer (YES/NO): YES